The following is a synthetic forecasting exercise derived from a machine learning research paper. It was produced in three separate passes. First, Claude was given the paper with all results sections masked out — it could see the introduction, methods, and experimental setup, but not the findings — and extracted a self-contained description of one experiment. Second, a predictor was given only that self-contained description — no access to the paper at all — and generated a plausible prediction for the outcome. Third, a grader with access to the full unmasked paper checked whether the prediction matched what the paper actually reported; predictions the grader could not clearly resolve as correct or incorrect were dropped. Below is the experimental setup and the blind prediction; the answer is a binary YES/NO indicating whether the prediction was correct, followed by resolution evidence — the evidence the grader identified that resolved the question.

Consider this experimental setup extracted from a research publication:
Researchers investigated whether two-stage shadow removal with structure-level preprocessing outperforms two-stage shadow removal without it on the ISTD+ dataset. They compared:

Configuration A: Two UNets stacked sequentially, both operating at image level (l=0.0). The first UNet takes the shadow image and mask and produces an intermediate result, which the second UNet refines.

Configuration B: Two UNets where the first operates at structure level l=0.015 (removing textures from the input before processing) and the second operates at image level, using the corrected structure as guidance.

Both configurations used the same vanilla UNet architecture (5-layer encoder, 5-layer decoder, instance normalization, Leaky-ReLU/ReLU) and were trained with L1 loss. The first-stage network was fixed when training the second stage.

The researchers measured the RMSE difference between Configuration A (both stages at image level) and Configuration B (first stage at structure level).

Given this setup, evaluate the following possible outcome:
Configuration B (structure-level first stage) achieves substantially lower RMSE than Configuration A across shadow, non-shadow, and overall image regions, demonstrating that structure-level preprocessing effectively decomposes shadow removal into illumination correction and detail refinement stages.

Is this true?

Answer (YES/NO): YES